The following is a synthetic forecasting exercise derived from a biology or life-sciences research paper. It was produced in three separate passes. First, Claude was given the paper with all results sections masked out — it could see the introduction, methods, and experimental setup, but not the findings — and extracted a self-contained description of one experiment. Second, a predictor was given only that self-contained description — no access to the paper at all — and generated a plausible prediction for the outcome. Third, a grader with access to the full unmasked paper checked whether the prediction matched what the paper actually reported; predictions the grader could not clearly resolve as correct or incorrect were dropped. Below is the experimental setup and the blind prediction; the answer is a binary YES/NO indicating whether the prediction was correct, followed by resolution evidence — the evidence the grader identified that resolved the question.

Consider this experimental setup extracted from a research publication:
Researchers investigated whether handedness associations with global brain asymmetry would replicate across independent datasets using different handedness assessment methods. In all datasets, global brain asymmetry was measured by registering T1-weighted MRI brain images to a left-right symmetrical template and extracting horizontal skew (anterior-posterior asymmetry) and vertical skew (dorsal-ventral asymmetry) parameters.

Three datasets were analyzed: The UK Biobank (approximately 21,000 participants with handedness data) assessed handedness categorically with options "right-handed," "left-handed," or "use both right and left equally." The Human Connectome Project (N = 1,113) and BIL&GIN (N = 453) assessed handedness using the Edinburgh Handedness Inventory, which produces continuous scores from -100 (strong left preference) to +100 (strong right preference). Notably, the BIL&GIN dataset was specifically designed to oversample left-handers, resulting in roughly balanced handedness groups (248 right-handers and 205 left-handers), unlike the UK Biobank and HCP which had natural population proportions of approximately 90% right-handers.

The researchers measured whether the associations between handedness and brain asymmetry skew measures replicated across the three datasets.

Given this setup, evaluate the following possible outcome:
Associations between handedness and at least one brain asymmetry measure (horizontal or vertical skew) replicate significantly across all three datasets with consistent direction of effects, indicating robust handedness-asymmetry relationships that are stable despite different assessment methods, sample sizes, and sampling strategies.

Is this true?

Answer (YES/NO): YES